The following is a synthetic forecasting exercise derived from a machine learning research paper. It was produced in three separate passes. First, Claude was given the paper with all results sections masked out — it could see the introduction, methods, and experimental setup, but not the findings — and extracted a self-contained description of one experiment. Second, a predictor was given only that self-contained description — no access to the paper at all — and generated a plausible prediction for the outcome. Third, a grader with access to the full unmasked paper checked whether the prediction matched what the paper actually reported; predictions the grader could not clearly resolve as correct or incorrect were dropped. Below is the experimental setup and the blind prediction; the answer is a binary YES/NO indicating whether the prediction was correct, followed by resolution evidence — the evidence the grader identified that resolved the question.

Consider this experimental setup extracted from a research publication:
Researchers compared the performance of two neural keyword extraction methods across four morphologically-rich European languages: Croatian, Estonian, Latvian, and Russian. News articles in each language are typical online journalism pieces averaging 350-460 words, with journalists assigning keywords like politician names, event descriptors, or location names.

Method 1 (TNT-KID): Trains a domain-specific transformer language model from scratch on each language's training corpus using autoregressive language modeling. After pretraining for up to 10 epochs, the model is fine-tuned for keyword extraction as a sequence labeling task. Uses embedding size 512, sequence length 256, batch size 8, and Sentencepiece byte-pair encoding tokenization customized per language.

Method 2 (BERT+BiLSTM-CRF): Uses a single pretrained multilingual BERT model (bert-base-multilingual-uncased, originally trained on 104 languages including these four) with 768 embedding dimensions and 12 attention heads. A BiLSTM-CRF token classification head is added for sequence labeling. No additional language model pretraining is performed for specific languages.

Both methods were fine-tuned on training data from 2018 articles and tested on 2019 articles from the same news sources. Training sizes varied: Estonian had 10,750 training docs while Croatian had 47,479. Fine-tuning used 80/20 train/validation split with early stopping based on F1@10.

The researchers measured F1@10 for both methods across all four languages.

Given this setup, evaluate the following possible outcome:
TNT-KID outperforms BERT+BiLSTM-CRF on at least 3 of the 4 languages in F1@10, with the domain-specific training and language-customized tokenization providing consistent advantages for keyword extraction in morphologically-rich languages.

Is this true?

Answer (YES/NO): YES